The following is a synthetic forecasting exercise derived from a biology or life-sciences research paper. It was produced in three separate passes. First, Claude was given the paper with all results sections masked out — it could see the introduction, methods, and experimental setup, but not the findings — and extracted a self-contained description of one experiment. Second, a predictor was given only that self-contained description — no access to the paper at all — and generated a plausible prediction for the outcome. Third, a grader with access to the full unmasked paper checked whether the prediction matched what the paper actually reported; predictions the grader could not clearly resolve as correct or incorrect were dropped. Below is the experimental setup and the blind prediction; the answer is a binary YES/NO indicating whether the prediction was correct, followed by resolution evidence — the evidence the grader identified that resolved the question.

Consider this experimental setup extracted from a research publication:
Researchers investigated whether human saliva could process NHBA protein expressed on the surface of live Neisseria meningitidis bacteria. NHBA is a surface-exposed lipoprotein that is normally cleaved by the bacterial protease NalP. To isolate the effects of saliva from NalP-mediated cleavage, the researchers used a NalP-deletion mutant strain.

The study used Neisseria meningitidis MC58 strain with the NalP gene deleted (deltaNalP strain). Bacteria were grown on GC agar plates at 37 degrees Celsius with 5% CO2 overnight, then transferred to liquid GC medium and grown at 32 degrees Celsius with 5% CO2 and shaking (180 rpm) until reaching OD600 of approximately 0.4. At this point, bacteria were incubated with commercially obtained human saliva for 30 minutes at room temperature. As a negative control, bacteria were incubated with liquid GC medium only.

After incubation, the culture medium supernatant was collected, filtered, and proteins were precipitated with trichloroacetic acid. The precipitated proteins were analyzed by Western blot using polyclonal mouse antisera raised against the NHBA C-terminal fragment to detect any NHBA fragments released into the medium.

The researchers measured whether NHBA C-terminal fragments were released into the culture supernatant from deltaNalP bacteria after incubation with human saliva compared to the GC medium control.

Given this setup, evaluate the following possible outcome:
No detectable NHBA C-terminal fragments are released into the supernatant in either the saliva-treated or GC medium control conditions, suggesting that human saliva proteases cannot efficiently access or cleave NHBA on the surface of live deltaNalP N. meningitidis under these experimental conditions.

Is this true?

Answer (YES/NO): NO